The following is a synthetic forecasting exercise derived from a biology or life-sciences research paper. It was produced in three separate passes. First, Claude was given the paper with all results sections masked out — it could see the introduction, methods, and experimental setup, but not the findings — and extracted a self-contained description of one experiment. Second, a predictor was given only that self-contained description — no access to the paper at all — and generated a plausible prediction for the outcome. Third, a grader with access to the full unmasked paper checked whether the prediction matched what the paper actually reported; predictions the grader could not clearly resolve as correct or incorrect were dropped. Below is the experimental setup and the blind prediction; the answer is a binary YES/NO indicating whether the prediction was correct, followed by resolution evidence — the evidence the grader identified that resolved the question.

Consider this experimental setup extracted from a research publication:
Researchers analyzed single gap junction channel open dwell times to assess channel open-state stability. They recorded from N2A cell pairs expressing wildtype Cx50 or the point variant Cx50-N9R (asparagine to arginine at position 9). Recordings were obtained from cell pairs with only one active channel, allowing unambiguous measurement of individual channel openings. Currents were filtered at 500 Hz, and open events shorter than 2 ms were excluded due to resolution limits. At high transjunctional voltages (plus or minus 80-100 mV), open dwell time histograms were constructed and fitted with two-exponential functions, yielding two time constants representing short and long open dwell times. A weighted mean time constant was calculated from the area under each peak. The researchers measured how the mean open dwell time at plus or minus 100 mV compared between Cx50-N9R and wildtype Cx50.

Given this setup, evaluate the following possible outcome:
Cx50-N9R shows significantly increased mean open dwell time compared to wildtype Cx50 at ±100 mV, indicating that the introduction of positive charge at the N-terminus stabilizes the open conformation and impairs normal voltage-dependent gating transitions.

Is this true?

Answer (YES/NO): NO